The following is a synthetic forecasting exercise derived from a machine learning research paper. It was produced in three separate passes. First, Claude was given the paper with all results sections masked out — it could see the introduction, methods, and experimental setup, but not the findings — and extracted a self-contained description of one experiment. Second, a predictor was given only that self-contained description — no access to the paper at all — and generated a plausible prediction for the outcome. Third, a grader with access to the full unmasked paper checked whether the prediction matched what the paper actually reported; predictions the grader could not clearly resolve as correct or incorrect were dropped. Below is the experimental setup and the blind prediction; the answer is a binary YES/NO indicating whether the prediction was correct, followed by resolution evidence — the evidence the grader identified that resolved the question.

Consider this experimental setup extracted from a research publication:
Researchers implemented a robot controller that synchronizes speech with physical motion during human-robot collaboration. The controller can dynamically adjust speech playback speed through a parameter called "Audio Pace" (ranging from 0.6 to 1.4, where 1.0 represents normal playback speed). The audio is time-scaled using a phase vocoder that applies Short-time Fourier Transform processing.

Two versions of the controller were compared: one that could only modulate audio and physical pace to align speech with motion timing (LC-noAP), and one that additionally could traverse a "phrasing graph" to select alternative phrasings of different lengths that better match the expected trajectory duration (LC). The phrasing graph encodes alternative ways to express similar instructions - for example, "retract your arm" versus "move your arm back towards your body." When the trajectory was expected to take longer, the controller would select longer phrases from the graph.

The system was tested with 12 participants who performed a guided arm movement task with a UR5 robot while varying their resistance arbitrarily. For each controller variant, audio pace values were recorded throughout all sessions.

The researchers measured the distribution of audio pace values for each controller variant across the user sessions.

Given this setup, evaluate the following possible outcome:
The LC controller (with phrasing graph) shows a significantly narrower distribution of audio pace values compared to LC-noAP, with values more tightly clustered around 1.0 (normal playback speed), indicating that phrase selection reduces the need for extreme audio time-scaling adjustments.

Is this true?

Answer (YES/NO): YES